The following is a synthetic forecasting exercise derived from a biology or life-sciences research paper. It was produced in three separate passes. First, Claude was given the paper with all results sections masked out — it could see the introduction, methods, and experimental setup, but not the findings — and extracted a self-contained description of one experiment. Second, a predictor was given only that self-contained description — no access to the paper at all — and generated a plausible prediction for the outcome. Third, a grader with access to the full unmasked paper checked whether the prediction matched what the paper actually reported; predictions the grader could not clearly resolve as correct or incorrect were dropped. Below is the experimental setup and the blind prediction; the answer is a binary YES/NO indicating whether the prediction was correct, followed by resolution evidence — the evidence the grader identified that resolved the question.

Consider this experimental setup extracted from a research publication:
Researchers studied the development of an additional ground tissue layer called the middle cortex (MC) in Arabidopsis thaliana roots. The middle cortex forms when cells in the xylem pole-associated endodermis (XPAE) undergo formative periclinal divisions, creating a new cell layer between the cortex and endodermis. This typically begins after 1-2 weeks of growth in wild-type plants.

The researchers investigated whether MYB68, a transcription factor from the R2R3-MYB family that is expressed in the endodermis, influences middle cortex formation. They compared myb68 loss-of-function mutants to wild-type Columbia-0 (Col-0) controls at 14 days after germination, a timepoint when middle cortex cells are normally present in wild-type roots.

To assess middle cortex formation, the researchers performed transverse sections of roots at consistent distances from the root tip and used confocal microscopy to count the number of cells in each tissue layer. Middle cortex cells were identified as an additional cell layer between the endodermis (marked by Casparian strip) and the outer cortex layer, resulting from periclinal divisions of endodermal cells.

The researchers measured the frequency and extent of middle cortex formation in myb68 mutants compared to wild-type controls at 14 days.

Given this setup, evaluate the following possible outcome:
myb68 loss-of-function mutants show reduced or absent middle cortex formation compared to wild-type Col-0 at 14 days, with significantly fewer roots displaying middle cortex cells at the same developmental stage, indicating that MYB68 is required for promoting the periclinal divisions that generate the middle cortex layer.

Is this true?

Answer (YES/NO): NO